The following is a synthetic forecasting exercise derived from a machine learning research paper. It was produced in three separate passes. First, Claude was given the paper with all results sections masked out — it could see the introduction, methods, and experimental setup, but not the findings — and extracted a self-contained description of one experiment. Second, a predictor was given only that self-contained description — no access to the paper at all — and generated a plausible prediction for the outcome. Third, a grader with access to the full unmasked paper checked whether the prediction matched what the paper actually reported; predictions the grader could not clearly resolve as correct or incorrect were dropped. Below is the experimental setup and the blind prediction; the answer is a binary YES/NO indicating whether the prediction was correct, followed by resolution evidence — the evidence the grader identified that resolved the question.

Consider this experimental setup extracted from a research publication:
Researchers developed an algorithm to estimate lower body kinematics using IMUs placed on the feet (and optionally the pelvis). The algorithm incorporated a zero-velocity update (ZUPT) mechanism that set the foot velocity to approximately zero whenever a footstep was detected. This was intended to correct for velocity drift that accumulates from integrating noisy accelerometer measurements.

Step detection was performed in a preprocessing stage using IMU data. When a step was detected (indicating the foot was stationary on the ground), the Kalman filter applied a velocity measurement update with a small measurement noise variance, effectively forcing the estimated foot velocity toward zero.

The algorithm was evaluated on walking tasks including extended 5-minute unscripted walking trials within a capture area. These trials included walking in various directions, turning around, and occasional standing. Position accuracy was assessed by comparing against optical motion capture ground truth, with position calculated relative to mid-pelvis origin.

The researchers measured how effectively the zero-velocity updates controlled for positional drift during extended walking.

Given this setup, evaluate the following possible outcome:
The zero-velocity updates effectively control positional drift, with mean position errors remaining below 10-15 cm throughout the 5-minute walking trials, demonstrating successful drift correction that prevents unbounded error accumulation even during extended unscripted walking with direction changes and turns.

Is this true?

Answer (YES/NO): YES